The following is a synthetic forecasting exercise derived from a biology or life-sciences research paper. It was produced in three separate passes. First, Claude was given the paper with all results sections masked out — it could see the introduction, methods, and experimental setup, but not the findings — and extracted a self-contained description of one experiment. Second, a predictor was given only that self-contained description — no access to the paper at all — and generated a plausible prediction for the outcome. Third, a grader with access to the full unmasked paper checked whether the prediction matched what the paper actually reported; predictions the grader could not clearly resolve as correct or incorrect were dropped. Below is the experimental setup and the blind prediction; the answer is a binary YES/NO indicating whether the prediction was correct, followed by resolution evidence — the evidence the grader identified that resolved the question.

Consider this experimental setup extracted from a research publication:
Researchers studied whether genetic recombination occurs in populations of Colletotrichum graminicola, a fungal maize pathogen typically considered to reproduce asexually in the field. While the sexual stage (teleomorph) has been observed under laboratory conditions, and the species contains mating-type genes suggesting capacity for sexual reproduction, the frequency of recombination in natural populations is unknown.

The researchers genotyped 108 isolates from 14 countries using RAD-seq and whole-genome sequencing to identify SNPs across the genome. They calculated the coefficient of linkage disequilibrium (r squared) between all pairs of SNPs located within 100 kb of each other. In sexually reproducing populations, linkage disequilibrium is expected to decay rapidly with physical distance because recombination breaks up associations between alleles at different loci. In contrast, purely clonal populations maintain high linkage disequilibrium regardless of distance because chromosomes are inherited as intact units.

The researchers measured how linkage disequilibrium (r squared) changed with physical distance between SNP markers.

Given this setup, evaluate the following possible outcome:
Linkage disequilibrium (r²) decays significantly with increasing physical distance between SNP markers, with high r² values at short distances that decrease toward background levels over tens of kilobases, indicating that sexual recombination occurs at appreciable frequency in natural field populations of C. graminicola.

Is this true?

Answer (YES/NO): NO